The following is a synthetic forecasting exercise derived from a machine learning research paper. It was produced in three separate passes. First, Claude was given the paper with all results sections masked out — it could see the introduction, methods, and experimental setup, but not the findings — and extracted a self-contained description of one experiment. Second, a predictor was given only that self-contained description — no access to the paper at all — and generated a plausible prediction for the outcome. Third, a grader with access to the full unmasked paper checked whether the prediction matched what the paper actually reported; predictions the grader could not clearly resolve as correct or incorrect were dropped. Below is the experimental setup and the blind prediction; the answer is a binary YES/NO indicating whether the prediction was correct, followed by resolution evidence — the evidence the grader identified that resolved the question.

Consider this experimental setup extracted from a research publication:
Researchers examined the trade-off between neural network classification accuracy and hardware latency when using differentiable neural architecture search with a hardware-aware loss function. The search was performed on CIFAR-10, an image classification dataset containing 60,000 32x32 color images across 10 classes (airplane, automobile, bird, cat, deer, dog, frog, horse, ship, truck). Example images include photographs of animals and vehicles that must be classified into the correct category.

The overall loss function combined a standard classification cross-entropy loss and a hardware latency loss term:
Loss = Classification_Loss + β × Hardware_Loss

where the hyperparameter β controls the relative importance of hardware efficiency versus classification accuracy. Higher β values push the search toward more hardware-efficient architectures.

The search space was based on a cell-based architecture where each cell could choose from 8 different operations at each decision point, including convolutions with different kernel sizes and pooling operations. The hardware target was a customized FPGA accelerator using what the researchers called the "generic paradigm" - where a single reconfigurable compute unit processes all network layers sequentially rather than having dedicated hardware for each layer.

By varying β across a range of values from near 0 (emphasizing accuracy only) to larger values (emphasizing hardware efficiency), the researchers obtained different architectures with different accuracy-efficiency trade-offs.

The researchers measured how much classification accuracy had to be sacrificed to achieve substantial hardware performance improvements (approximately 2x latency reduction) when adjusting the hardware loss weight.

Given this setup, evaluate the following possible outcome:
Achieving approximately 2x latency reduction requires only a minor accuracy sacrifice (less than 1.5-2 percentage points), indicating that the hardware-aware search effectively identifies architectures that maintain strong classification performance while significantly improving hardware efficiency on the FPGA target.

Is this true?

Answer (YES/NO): YES